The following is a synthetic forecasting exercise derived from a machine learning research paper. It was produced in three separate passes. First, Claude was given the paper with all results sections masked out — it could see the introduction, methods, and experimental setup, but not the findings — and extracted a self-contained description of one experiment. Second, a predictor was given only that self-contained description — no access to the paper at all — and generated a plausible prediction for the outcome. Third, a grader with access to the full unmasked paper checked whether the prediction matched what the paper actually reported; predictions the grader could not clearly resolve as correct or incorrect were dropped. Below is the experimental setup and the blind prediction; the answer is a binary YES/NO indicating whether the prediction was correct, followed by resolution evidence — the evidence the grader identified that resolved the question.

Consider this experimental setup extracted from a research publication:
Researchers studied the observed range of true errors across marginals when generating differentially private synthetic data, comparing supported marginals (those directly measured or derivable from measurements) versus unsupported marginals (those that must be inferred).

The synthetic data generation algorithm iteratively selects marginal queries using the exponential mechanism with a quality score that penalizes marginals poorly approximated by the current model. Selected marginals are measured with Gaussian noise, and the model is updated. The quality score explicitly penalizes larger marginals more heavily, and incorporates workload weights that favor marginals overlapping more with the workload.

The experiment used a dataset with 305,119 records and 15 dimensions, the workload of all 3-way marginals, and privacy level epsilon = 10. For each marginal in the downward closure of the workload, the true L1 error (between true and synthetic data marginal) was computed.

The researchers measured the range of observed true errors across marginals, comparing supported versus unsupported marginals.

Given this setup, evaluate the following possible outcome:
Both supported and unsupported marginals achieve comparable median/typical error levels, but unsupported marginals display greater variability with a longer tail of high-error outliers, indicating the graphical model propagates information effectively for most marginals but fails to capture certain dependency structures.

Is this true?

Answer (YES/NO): NO